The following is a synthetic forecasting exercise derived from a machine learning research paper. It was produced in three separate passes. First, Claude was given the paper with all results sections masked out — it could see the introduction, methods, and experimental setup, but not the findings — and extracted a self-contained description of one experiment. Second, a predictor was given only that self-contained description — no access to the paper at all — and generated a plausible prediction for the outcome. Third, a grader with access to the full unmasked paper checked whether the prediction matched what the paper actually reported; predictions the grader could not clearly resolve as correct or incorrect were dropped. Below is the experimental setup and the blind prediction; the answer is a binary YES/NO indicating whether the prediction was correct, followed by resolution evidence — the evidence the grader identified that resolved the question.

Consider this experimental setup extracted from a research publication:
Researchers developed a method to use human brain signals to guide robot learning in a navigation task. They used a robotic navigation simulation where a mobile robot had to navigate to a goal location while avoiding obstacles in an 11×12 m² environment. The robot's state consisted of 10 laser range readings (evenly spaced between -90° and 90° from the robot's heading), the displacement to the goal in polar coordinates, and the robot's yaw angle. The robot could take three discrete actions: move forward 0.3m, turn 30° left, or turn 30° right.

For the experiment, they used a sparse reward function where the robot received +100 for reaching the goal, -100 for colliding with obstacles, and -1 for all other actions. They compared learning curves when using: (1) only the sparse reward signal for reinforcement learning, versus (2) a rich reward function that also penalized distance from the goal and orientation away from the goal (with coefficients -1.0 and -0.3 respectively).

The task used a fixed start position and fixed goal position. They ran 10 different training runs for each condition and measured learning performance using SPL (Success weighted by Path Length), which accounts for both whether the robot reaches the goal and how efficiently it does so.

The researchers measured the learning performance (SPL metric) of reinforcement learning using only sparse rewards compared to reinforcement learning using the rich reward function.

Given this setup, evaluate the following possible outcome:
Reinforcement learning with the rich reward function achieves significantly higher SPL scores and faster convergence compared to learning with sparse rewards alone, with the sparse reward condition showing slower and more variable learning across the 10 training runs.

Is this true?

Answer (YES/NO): NO